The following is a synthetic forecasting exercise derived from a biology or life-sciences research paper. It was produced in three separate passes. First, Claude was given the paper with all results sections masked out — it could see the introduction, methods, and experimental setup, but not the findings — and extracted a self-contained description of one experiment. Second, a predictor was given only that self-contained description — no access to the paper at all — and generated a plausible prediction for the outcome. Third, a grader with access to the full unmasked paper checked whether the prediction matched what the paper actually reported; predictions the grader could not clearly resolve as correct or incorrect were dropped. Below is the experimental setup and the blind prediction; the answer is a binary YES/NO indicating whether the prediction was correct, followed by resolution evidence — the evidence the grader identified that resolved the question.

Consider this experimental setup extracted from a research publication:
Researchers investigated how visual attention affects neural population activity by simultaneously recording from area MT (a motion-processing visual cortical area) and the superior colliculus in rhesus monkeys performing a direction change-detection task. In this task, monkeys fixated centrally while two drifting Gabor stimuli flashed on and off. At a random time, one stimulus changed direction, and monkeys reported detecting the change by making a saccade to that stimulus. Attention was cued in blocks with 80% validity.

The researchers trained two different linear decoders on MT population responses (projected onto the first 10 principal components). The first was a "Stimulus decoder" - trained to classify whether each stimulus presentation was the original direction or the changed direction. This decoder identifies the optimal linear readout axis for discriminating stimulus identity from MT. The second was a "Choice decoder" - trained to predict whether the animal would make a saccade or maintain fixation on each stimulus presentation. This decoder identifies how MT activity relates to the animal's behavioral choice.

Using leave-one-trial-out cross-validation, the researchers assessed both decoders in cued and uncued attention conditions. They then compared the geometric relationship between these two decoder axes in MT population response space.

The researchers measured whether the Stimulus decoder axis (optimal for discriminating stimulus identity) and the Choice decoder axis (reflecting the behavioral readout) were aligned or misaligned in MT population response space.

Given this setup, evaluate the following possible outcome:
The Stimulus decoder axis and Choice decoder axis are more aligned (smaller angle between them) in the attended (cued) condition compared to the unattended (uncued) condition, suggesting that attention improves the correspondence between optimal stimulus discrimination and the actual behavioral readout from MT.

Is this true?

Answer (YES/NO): NO